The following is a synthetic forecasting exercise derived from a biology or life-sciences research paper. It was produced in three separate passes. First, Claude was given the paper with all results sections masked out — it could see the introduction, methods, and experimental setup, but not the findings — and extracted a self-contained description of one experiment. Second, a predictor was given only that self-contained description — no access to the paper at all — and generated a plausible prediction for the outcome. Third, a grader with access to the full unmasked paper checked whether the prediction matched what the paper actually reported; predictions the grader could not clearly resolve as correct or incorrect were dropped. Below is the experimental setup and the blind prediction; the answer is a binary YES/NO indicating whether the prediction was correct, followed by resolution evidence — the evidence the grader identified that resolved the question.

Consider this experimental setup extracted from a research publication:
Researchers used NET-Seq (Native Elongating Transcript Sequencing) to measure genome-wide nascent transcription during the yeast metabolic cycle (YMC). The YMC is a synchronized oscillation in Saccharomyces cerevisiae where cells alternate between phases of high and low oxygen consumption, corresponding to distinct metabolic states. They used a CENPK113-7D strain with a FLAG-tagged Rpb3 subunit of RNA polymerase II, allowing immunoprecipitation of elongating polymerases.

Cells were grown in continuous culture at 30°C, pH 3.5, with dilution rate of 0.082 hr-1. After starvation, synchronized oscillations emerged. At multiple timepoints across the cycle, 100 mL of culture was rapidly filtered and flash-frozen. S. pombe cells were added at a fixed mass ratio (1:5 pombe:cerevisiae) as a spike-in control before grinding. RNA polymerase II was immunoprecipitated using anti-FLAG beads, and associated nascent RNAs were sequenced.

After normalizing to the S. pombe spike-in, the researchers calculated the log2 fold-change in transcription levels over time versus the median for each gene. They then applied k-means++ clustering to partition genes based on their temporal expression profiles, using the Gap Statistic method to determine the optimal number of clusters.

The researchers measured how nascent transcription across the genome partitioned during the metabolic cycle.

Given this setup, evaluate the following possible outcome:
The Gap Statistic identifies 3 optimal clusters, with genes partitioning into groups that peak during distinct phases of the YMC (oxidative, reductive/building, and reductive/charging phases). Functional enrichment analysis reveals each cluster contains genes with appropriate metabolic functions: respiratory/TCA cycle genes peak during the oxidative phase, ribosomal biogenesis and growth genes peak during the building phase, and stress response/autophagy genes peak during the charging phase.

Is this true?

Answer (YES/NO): NO